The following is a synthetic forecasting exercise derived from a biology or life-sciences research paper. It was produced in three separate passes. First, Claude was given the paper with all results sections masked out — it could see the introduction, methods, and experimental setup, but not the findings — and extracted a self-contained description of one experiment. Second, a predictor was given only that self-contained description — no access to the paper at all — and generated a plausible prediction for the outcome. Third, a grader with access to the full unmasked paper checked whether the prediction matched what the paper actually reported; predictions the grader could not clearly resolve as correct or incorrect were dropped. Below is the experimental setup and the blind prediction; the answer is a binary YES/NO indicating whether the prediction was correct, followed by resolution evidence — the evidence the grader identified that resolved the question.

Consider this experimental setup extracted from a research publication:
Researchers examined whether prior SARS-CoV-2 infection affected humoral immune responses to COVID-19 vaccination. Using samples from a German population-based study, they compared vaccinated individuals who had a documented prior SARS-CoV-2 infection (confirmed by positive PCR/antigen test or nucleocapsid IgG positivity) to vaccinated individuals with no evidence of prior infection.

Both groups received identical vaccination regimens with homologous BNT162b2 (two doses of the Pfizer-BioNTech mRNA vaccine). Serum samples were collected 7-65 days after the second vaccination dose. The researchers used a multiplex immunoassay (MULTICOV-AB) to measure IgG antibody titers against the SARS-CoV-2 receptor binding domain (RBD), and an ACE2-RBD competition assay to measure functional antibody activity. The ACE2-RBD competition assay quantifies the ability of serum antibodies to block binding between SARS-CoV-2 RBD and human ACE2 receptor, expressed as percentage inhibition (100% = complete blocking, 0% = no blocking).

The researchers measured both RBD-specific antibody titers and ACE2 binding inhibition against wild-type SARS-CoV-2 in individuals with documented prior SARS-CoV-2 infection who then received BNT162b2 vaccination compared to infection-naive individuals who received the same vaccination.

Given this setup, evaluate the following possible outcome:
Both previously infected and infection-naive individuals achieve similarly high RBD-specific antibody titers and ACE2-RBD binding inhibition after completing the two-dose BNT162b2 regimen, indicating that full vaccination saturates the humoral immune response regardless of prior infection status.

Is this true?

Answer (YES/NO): NO